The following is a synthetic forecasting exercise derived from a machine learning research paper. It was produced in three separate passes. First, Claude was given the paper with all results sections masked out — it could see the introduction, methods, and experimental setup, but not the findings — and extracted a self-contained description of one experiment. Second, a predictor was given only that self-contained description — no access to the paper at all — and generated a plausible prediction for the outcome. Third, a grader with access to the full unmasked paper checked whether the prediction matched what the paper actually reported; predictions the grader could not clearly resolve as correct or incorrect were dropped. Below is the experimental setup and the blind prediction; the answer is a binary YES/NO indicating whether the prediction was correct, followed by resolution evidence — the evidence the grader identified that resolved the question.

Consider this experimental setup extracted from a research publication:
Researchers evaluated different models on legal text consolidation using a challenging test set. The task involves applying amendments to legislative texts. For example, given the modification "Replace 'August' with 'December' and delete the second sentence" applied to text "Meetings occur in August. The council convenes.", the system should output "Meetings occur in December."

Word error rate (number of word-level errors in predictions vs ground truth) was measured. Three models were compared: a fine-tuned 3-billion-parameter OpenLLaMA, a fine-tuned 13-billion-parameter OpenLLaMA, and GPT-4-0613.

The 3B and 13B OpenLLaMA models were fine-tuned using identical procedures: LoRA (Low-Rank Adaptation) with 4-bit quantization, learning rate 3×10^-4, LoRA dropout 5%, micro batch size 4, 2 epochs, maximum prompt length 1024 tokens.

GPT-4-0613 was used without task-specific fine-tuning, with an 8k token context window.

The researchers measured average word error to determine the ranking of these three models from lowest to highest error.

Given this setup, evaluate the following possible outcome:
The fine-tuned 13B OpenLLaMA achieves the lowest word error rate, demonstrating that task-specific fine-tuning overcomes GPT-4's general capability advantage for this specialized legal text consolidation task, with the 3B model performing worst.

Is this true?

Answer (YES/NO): NO